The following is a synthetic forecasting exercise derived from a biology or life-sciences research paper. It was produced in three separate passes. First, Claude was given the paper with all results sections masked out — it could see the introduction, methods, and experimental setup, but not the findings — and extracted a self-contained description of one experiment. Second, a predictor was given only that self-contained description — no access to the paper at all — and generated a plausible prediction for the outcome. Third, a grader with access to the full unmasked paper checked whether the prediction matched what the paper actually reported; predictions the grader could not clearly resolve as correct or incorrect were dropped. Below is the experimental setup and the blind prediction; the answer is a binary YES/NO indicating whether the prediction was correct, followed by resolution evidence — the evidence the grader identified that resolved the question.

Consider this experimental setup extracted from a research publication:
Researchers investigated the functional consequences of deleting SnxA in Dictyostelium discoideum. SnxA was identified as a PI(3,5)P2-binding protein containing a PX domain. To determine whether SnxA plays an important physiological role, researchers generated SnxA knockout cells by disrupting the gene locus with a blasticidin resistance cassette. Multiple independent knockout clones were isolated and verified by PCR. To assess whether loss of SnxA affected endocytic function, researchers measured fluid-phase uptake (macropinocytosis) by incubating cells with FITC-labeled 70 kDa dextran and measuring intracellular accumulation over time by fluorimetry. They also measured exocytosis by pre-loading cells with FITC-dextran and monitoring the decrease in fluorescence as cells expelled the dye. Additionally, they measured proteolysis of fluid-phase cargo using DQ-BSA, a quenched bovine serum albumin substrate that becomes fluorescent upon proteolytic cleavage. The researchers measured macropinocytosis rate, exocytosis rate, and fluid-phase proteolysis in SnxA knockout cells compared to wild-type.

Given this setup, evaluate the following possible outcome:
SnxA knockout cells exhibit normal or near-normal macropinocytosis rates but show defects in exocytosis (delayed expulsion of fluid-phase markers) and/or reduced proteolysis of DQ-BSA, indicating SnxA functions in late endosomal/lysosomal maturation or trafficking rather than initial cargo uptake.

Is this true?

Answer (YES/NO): NO